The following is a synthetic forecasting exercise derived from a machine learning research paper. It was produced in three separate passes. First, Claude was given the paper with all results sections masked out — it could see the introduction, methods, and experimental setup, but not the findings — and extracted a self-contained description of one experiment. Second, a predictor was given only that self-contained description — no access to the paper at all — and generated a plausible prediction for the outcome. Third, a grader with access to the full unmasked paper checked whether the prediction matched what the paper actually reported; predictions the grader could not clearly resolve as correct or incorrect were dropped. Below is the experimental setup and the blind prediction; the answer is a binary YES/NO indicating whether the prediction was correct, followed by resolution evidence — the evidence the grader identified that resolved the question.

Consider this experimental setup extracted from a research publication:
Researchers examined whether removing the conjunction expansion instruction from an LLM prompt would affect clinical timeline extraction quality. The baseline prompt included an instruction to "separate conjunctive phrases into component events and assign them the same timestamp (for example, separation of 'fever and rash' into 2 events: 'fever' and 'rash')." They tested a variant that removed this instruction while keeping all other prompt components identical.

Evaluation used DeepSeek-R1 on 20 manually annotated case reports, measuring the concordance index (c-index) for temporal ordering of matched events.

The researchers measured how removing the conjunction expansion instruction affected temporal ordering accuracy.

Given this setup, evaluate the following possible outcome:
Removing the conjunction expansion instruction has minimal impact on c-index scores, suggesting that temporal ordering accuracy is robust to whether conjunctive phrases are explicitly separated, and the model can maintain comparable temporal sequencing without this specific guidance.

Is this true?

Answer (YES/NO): NO